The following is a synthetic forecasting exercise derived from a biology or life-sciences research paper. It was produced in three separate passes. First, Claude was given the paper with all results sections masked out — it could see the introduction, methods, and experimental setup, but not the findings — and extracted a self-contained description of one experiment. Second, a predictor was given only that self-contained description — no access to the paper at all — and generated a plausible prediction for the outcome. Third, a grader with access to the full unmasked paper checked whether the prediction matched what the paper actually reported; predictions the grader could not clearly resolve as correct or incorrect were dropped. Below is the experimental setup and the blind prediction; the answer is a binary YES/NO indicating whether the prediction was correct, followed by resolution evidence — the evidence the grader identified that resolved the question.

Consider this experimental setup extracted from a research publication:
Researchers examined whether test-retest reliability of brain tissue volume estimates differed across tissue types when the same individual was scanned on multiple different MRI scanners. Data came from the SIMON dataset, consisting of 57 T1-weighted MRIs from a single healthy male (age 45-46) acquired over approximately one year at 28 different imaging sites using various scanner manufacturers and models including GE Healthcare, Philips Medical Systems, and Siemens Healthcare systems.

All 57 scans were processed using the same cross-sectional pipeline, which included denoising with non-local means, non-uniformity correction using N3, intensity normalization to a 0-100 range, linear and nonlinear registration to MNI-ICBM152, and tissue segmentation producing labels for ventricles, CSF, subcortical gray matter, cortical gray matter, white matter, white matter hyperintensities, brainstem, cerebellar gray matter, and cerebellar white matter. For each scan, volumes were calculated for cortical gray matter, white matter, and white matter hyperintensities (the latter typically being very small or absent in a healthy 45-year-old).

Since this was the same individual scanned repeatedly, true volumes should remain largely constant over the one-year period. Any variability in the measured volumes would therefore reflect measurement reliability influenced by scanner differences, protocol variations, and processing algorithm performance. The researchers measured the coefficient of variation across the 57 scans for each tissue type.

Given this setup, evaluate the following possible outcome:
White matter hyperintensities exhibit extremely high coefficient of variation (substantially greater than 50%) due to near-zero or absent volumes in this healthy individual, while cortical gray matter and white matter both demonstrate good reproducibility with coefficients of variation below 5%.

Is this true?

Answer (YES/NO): NO